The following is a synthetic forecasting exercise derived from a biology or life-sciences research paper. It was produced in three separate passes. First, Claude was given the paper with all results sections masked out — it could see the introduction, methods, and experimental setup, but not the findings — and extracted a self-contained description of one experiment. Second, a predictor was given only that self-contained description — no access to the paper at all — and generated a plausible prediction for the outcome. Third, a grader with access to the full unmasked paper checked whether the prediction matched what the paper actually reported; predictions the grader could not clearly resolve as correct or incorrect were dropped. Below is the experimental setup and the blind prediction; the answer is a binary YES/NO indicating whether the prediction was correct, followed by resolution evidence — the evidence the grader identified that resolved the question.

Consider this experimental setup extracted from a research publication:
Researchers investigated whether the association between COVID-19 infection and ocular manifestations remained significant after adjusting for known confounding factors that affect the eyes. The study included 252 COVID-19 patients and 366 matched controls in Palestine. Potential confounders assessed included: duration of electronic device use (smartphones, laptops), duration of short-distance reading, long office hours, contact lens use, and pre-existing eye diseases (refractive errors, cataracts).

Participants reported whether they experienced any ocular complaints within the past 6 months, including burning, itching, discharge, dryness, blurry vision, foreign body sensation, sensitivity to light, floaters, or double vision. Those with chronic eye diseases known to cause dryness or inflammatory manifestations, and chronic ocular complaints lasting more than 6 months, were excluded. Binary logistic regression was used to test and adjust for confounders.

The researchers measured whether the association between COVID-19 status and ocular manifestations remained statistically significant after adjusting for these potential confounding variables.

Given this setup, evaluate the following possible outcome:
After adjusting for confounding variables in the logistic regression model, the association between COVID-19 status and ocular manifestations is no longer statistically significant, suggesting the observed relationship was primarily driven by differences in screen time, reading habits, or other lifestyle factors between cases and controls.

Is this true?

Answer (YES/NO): NO